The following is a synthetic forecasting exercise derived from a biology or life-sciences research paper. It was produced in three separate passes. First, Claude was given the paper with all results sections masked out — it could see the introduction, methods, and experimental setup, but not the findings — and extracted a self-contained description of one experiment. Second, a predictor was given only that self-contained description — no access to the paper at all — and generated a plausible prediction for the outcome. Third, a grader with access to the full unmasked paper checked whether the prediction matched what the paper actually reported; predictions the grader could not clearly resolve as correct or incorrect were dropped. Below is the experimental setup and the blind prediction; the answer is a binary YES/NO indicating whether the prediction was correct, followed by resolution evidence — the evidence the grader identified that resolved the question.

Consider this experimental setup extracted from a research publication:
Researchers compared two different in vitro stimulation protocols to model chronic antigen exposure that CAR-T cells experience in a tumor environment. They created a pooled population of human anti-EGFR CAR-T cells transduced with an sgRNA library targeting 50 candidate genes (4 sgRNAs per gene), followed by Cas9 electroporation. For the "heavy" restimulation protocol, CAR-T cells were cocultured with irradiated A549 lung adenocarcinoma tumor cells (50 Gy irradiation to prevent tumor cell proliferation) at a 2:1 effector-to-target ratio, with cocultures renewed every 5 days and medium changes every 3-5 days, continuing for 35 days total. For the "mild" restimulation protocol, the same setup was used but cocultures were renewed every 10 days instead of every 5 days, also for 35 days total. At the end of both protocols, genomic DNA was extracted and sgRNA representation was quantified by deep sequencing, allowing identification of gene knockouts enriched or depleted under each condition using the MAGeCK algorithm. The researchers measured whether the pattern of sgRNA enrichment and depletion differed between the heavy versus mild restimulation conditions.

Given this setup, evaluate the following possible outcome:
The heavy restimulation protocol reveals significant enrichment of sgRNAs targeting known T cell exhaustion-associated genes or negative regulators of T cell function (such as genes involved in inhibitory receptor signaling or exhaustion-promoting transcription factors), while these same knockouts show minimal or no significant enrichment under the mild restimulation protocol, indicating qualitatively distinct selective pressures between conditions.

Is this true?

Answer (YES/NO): NO